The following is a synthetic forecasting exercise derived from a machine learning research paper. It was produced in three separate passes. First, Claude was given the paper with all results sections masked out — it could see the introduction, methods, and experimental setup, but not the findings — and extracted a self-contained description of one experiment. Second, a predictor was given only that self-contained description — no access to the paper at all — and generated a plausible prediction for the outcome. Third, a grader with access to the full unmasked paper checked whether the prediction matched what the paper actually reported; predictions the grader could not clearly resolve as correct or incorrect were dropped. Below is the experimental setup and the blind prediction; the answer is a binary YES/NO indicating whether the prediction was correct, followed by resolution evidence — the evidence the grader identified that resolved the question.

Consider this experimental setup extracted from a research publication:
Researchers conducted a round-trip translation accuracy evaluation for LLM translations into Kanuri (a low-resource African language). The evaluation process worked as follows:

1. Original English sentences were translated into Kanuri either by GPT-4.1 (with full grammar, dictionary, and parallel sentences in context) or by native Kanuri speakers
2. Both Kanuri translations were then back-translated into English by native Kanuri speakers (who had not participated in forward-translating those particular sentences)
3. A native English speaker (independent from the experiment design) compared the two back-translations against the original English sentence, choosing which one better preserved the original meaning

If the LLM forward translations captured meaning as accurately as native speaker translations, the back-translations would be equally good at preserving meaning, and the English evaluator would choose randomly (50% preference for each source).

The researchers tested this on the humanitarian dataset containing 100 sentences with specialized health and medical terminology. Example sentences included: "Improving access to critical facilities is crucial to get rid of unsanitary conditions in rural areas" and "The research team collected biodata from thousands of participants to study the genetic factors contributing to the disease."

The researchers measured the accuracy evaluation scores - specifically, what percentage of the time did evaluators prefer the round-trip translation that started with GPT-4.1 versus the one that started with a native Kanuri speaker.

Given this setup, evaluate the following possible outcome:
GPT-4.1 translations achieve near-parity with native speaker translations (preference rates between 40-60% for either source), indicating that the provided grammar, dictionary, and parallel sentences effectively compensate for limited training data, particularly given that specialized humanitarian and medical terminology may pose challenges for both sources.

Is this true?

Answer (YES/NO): NO